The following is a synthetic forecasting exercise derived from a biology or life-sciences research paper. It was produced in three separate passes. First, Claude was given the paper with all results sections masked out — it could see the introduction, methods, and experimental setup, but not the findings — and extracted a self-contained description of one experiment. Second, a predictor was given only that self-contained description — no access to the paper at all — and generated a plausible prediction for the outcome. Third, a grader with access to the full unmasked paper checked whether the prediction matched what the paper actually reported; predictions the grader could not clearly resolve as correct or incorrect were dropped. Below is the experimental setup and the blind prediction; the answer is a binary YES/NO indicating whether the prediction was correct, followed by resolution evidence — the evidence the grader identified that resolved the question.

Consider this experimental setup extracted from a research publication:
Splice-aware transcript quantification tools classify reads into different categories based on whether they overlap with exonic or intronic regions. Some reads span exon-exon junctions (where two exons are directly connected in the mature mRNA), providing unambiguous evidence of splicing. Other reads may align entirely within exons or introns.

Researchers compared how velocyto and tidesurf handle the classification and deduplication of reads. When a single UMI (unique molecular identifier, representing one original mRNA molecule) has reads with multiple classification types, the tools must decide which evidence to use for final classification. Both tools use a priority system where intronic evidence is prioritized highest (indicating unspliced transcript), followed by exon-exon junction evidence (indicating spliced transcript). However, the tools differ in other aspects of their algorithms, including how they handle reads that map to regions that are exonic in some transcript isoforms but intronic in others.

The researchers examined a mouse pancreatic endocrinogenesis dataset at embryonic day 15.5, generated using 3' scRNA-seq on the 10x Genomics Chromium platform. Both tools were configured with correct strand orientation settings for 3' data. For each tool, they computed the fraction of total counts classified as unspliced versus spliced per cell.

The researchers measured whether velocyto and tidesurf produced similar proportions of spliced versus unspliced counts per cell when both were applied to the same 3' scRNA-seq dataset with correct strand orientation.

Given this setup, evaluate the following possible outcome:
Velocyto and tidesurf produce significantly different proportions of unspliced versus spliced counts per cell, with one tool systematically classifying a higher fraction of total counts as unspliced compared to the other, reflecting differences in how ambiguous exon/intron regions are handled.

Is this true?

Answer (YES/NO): NO